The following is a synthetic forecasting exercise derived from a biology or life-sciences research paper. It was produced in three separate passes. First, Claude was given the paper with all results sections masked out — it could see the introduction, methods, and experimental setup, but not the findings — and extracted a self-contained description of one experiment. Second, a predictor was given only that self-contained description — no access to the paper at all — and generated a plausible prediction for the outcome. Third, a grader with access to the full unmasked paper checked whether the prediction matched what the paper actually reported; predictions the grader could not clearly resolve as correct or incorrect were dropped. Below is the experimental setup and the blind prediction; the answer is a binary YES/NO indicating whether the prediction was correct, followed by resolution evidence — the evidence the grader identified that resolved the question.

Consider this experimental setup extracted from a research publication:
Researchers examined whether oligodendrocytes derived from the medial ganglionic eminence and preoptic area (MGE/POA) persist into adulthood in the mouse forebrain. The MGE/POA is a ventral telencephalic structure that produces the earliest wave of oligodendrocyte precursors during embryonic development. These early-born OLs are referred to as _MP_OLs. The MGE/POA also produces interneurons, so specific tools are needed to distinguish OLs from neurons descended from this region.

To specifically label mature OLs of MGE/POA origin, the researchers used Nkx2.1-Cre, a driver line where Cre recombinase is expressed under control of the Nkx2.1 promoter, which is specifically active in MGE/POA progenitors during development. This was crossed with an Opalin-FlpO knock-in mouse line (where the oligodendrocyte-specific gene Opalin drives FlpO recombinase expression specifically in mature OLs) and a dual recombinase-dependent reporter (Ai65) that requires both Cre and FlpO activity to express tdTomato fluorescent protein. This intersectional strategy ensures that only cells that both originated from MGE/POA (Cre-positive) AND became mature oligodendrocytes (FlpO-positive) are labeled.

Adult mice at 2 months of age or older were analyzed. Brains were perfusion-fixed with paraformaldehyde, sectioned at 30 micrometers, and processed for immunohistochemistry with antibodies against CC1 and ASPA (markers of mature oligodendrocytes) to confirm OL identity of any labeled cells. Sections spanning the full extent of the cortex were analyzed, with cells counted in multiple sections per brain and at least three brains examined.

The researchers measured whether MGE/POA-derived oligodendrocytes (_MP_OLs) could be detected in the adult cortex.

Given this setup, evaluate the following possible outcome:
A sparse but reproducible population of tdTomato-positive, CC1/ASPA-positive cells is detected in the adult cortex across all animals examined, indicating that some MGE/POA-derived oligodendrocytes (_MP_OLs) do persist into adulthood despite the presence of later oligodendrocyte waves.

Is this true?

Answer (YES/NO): YES